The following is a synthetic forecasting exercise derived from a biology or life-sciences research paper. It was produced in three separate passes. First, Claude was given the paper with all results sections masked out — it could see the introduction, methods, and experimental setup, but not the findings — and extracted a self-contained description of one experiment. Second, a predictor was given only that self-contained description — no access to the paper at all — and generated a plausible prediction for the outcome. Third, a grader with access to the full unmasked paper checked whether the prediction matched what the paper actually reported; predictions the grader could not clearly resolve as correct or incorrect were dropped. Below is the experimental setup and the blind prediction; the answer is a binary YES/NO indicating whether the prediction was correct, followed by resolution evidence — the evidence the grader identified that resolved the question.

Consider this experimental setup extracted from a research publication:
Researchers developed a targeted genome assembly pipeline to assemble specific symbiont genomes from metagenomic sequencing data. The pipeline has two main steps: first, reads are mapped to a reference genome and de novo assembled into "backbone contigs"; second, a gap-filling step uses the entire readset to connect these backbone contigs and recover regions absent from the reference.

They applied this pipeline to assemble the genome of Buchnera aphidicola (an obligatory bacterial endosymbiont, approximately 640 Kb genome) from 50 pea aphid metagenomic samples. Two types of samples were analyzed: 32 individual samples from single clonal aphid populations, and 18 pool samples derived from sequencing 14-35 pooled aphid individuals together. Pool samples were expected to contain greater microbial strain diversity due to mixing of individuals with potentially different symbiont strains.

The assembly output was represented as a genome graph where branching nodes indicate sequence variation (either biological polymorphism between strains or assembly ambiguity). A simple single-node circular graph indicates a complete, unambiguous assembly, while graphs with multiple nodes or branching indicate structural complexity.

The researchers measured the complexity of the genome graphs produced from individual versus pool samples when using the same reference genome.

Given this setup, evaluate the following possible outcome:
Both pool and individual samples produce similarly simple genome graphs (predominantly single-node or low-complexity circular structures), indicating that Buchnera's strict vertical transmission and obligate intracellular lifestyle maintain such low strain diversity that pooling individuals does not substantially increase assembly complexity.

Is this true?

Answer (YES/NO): NO